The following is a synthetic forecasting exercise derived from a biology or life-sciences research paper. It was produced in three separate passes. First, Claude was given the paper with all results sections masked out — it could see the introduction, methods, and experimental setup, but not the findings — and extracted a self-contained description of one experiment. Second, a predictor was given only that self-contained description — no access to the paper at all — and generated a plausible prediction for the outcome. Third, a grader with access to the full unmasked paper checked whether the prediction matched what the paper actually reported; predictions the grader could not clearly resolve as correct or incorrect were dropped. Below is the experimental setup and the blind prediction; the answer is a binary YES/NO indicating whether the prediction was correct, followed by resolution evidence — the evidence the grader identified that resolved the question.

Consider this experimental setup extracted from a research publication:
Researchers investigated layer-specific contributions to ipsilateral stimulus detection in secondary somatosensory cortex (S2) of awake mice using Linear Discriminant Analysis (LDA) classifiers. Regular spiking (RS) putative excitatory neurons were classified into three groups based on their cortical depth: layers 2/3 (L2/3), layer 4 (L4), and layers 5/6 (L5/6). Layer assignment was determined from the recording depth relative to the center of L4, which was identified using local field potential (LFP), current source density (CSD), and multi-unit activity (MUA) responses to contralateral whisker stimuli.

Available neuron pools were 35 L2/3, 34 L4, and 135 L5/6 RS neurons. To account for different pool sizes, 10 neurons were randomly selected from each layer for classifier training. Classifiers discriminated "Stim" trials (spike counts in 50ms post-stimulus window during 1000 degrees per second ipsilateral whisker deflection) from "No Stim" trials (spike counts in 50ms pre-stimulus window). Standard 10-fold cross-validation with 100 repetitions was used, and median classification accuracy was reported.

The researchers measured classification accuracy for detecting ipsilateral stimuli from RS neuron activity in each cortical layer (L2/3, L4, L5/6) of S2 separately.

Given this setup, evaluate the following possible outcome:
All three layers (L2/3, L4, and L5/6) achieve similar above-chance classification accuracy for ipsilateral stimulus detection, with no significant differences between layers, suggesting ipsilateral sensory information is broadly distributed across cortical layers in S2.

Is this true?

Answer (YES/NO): NO